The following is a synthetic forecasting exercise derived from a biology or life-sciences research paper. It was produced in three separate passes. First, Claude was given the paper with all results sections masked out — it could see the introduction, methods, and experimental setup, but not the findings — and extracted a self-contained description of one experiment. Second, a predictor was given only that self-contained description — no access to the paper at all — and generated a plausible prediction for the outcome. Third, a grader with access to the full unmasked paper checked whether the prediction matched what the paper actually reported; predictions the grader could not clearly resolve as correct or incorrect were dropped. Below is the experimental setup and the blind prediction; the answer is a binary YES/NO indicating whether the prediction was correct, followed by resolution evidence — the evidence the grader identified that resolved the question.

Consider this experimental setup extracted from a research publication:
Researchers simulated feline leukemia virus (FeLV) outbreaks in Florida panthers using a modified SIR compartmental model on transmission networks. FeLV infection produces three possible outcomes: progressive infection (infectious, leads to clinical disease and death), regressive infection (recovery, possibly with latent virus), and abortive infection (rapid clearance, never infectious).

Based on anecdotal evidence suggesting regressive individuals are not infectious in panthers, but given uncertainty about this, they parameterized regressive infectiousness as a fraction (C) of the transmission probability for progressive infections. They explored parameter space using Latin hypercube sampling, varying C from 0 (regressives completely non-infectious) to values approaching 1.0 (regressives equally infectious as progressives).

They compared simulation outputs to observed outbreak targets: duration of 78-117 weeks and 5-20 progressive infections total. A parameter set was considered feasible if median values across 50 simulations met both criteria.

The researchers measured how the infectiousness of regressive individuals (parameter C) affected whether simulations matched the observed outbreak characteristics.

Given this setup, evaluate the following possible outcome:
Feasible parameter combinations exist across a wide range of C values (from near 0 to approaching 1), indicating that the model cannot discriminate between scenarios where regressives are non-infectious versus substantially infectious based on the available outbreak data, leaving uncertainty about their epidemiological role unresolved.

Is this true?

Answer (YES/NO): NO